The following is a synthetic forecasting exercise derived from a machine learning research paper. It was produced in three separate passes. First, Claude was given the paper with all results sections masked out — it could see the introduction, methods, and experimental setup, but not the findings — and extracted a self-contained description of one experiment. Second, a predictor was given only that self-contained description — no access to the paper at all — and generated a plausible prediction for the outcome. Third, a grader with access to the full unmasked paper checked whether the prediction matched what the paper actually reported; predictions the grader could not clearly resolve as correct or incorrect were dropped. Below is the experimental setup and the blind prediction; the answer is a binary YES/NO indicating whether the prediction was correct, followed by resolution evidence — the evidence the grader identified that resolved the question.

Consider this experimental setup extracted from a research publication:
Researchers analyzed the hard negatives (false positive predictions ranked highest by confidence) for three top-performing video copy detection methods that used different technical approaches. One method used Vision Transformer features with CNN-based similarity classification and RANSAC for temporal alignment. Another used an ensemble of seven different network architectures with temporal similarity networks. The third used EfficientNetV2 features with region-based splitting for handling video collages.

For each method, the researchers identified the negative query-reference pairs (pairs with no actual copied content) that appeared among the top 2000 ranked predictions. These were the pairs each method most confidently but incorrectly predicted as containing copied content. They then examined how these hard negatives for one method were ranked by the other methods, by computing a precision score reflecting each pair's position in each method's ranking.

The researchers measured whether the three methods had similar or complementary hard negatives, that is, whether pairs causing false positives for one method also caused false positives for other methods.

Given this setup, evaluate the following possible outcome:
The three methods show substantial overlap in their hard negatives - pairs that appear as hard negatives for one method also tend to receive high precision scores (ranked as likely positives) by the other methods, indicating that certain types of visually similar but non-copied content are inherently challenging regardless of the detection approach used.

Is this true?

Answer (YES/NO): NO